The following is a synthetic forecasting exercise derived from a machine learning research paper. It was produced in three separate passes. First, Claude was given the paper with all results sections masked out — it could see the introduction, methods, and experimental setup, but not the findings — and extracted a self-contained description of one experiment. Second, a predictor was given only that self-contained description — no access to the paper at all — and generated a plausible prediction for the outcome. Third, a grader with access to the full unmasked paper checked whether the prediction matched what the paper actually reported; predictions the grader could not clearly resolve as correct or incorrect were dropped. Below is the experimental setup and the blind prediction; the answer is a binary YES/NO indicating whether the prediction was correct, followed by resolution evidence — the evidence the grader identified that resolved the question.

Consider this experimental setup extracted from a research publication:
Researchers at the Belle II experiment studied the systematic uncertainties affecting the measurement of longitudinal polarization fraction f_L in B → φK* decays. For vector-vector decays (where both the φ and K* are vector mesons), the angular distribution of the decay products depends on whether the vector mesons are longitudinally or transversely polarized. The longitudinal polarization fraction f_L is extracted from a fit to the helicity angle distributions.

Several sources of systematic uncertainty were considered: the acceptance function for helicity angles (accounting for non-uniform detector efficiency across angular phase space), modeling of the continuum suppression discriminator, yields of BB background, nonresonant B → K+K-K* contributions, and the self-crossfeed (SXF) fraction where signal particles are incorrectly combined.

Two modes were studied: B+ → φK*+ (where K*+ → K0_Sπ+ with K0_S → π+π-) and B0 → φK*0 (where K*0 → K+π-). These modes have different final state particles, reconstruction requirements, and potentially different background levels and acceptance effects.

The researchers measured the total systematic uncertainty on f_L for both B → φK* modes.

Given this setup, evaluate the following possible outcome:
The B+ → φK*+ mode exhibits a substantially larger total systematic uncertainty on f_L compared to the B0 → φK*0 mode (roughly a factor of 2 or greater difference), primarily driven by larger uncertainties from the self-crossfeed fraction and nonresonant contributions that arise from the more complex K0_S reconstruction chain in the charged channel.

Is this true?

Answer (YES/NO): NO